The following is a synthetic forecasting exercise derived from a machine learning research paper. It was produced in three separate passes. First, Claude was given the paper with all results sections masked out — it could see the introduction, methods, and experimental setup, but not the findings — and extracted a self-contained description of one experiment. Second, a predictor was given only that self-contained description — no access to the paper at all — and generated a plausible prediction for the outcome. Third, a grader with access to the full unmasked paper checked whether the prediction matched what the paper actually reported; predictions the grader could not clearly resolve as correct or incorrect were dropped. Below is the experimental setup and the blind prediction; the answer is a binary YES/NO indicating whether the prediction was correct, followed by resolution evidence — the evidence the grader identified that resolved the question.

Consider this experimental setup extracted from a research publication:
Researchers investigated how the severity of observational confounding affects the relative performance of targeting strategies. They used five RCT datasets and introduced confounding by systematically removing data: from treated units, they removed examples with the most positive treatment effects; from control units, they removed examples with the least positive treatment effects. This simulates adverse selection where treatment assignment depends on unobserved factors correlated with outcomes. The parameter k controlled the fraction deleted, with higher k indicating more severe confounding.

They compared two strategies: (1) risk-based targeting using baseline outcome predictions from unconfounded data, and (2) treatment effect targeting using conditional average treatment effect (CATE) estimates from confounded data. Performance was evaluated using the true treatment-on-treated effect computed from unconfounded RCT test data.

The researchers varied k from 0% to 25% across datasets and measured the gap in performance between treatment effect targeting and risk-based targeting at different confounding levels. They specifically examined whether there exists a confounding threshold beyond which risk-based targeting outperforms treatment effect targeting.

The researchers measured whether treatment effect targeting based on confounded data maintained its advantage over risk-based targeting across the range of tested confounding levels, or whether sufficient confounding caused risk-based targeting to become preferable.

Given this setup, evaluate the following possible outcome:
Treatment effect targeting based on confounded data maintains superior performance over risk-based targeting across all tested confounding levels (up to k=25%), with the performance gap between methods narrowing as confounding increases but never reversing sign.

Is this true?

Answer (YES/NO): YES